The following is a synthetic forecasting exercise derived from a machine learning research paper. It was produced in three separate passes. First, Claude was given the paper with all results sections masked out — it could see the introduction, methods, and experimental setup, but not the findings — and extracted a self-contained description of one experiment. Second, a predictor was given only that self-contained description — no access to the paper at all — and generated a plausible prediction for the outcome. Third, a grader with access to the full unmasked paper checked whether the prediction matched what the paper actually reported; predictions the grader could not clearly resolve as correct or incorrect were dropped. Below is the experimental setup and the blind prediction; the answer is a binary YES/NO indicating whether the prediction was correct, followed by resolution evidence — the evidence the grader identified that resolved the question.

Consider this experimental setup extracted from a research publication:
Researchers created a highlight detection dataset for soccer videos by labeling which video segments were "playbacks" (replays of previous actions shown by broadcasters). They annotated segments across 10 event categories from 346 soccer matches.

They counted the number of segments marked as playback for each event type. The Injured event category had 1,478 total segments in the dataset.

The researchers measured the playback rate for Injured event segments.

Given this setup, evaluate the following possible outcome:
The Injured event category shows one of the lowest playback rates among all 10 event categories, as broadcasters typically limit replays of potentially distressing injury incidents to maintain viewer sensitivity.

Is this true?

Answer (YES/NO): NO